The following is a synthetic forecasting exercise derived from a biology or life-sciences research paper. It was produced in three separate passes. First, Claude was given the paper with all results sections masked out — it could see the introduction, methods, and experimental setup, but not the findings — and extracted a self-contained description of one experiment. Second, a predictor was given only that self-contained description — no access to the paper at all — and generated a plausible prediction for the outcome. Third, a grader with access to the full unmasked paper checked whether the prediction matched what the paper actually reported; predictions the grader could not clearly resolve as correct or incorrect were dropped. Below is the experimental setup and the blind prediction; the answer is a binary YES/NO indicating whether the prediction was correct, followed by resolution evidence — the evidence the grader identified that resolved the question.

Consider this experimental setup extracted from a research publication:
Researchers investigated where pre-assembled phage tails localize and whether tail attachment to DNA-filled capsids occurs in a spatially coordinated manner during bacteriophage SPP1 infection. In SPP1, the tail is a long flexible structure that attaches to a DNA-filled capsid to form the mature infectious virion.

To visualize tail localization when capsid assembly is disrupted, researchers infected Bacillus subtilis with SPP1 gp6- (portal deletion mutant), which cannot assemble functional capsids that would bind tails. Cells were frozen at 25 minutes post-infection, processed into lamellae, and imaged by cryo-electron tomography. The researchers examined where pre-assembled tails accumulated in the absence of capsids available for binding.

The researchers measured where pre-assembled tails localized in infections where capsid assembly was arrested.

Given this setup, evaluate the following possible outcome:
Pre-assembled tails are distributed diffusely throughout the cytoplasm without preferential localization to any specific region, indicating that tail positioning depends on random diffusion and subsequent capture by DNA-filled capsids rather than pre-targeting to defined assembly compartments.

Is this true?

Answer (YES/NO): NO